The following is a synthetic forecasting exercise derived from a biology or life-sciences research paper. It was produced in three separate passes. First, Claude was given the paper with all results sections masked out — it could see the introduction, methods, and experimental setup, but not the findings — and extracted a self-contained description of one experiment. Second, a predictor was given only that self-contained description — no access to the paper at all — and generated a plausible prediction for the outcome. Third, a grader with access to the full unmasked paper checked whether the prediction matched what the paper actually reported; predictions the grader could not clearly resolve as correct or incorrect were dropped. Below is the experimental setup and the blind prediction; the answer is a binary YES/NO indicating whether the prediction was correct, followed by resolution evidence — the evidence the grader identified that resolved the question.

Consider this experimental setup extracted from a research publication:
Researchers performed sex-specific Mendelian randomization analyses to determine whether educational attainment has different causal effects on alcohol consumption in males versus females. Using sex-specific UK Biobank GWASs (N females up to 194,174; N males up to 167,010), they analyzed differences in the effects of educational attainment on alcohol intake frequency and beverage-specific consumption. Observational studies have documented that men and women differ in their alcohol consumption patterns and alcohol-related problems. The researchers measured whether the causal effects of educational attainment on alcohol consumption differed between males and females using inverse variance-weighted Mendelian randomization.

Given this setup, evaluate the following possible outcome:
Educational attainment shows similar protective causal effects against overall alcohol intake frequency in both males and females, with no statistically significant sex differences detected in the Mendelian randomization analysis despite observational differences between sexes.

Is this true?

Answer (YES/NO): NO